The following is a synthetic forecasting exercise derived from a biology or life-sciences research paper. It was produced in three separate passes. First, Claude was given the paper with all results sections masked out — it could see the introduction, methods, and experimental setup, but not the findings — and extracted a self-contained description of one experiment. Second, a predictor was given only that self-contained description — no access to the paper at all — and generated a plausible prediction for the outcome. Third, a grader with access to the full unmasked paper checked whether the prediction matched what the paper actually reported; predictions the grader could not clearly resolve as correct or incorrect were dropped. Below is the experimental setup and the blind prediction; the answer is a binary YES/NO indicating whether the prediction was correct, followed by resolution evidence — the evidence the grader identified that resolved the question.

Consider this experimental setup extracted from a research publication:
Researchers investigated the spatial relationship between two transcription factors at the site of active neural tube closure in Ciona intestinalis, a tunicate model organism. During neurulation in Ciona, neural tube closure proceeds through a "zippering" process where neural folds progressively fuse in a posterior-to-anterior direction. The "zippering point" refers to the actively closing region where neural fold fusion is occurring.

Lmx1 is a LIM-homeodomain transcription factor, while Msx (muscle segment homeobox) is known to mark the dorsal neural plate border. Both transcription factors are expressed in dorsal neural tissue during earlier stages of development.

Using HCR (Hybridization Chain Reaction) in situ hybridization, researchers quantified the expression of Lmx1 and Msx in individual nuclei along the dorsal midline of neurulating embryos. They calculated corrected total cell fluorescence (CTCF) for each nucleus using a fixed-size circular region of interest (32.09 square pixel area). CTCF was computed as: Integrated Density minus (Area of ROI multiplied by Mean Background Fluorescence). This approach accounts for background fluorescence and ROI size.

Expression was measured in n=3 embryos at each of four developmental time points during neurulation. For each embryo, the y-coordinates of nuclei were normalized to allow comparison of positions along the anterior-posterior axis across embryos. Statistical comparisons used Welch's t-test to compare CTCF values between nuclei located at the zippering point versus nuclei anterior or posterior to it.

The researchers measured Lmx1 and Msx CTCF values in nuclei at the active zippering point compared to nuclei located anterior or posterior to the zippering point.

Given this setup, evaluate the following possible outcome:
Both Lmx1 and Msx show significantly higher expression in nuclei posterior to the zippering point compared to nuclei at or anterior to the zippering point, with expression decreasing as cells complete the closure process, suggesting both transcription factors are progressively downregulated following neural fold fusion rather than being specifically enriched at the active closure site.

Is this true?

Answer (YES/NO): NO